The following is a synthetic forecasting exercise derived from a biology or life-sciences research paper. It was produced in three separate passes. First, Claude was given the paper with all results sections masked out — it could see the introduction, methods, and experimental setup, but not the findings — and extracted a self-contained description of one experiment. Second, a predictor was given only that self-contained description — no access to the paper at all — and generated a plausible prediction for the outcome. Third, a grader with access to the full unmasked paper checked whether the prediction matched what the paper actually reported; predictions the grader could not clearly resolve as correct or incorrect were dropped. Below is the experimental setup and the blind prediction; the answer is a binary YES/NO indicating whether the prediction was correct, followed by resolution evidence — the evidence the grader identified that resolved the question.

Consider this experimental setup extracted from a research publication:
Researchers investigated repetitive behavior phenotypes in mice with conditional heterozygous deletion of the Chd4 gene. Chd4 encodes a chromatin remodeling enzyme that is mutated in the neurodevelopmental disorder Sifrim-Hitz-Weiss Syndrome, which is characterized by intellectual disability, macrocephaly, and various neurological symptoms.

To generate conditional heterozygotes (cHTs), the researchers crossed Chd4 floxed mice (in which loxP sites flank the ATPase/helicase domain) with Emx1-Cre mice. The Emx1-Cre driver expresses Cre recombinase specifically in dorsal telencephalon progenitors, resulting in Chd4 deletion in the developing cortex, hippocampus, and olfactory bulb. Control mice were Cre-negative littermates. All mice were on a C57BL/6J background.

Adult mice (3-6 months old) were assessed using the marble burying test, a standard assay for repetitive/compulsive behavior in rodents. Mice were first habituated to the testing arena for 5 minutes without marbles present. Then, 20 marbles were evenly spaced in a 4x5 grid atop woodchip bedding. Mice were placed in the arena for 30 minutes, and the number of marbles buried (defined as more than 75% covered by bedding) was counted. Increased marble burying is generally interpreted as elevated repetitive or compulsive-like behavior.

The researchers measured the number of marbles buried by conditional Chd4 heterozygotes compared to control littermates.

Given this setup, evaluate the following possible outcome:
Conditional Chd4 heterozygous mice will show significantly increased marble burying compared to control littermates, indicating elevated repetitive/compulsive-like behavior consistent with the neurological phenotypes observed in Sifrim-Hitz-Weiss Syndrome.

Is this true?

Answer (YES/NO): YES